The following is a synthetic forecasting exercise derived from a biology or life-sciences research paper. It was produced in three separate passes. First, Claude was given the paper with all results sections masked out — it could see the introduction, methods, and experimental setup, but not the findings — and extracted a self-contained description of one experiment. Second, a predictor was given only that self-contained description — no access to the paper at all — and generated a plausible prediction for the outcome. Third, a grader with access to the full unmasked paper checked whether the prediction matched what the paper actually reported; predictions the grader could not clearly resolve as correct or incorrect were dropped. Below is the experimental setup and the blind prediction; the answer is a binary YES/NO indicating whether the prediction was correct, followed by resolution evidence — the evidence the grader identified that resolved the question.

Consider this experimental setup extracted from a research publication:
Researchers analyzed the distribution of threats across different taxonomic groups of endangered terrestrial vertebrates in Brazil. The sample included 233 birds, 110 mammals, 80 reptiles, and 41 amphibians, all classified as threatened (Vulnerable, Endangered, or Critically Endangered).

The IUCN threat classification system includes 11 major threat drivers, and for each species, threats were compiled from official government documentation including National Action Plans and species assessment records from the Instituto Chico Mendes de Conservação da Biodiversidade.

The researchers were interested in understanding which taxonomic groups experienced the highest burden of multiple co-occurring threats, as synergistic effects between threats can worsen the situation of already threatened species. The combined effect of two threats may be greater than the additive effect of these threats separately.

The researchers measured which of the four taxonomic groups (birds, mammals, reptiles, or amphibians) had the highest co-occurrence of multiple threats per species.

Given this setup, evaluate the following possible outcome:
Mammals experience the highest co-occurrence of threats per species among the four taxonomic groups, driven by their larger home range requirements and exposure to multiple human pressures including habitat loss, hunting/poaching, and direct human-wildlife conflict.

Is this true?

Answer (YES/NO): NO